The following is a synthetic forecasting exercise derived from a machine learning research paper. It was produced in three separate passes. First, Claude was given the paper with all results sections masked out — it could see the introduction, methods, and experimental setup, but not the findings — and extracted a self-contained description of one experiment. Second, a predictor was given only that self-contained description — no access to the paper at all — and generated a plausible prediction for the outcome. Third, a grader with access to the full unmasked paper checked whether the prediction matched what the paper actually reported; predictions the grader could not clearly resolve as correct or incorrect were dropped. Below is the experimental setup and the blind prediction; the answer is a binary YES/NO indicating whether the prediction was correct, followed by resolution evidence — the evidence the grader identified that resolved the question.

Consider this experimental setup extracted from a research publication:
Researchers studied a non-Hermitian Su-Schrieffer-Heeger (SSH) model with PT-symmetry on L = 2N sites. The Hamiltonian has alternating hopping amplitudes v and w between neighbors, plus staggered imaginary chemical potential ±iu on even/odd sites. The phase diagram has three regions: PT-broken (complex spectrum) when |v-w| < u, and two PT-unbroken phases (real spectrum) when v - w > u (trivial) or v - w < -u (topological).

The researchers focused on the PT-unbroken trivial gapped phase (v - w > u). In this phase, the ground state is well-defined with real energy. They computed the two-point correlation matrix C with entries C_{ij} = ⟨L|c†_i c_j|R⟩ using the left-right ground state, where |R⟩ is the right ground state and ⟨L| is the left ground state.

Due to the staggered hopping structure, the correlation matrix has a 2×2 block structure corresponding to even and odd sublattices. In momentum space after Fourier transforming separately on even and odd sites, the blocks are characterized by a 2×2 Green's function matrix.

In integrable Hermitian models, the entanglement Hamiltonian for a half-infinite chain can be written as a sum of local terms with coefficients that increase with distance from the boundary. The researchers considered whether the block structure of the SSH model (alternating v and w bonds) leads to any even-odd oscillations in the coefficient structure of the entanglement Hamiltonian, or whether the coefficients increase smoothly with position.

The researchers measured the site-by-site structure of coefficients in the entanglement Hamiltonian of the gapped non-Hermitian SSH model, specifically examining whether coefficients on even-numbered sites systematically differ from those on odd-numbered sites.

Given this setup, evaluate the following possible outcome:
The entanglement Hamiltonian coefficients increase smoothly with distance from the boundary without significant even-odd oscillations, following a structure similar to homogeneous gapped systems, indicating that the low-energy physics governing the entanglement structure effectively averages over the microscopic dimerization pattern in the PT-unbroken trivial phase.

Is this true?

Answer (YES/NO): NO